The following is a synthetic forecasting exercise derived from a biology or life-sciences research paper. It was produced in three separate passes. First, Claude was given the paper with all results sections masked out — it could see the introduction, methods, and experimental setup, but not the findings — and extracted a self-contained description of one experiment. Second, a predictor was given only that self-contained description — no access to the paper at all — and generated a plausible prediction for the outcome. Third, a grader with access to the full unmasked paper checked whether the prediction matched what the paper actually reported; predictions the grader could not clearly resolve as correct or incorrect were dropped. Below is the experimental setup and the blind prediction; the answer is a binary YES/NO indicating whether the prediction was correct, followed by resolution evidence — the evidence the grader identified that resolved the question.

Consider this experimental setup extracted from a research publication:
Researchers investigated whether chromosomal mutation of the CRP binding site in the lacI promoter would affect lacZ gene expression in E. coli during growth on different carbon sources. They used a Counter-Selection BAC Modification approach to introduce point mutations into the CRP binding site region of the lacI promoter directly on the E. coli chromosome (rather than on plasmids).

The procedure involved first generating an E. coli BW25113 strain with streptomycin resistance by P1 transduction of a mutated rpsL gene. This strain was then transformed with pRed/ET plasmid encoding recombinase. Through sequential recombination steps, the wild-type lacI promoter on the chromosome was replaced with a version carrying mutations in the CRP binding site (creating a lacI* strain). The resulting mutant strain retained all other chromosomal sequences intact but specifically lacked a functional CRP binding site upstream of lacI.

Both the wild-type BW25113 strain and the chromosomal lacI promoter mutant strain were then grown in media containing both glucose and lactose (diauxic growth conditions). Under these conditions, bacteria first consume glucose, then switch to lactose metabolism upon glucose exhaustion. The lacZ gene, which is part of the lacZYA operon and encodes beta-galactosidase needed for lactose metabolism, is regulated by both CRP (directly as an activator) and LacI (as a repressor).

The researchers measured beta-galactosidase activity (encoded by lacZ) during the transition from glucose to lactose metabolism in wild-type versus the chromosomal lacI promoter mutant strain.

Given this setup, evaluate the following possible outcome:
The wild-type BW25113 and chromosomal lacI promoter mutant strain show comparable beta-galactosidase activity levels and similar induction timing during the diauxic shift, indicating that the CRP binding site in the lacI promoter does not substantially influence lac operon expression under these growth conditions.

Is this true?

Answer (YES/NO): NO